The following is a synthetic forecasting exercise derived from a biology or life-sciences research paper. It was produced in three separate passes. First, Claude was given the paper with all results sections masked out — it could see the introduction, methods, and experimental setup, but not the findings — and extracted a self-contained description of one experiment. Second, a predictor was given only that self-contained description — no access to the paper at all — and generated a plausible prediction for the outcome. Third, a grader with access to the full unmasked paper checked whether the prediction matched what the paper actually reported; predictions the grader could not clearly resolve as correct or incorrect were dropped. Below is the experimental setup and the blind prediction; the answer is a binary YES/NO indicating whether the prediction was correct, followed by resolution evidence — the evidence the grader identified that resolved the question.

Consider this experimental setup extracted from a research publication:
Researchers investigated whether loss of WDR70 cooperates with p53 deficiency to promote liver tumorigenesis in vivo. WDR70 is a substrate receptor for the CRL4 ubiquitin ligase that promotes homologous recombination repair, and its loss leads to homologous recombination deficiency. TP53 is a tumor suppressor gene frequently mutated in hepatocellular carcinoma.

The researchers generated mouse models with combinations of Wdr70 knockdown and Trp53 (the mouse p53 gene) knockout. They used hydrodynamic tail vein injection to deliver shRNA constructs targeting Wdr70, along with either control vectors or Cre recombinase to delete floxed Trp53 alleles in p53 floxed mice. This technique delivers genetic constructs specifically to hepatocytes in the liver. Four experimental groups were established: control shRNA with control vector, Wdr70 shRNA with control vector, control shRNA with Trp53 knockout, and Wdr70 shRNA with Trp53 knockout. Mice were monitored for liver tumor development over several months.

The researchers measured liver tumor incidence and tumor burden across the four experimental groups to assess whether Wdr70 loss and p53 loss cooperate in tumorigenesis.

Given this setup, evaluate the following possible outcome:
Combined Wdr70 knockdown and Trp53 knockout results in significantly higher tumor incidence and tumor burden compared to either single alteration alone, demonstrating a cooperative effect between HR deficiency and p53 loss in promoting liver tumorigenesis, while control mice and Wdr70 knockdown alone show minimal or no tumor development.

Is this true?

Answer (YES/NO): NO